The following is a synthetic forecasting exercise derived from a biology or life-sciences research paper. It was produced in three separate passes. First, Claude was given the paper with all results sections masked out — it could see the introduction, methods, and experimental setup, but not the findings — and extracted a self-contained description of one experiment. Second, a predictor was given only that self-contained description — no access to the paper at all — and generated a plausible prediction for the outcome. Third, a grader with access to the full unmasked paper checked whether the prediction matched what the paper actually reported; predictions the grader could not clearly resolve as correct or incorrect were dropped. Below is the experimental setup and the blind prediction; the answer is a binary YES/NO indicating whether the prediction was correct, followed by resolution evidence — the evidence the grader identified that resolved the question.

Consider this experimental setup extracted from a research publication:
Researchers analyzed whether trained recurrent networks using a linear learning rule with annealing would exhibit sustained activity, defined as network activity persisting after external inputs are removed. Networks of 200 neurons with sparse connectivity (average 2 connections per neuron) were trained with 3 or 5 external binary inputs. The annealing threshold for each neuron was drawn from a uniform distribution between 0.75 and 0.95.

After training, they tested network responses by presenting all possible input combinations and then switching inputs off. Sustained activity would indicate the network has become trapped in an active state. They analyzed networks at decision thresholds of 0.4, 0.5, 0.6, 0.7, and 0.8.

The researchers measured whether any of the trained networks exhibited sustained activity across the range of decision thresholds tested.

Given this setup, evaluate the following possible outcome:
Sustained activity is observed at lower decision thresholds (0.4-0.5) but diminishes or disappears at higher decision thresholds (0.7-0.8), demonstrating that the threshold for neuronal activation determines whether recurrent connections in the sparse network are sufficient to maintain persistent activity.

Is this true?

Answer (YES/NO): NO